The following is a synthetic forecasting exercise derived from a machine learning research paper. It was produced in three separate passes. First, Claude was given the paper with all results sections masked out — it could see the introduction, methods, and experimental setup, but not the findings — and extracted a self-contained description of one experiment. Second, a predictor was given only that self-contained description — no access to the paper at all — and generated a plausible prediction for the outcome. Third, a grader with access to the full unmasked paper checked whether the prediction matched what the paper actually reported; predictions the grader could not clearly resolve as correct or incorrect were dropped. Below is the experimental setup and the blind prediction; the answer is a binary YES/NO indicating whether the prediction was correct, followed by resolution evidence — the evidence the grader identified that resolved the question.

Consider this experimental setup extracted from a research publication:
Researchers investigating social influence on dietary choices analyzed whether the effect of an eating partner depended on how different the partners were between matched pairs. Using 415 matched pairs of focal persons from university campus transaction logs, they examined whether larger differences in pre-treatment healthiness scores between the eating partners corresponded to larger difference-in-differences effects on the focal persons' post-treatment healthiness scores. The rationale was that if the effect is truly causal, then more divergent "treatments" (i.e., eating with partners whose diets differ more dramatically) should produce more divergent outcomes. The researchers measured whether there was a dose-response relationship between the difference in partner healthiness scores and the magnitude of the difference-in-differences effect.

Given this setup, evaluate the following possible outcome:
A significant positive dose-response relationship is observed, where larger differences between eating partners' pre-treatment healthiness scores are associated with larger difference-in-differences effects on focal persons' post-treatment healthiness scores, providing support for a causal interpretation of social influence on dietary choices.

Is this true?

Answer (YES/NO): YES